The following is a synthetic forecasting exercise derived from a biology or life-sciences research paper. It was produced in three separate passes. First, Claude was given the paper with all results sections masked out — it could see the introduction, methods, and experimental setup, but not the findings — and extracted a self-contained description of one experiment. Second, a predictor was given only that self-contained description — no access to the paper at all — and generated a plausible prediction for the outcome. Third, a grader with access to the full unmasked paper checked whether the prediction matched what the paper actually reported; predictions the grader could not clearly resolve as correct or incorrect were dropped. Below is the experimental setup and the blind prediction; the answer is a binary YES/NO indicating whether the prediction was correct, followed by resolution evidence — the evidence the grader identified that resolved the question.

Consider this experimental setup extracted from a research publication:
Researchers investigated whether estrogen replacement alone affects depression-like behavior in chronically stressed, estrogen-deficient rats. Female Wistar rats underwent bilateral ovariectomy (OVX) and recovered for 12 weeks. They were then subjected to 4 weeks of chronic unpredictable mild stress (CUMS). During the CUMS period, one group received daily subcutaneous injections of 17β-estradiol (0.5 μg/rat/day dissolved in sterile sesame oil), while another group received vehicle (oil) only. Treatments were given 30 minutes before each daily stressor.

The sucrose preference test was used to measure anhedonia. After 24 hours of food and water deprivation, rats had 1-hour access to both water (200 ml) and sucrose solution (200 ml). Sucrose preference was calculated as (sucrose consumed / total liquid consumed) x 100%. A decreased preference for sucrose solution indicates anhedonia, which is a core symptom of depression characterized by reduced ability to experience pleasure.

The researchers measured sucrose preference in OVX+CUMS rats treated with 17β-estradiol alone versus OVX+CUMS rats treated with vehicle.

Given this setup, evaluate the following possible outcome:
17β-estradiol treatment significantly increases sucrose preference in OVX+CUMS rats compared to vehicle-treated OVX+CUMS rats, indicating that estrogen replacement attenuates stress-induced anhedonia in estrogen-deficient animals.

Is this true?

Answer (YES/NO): NO